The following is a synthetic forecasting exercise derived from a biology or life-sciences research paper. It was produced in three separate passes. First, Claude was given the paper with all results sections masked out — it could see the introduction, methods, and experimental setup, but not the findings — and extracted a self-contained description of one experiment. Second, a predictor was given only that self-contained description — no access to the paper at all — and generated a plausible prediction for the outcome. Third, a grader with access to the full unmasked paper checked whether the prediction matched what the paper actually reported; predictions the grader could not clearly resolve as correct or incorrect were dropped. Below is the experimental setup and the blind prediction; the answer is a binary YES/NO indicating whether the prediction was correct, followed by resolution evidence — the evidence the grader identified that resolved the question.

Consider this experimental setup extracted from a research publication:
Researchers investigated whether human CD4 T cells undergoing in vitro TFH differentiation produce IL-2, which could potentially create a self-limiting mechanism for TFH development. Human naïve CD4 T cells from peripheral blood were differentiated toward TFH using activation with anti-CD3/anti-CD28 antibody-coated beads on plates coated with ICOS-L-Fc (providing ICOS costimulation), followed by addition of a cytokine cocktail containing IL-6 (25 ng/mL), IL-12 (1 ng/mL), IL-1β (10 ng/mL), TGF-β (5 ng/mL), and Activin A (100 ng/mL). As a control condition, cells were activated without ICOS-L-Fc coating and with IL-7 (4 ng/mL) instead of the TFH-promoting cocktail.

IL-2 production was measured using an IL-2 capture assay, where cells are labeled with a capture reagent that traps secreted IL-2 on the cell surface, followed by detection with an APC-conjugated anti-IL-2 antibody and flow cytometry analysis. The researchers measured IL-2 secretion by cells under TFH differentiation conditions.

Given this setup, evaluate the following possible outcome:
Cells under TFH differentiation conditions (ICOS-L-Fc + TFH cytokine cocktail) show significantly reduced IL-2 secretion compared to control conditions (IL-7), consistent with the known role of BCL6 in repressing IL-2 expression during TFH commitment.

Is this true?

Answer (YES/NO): NO